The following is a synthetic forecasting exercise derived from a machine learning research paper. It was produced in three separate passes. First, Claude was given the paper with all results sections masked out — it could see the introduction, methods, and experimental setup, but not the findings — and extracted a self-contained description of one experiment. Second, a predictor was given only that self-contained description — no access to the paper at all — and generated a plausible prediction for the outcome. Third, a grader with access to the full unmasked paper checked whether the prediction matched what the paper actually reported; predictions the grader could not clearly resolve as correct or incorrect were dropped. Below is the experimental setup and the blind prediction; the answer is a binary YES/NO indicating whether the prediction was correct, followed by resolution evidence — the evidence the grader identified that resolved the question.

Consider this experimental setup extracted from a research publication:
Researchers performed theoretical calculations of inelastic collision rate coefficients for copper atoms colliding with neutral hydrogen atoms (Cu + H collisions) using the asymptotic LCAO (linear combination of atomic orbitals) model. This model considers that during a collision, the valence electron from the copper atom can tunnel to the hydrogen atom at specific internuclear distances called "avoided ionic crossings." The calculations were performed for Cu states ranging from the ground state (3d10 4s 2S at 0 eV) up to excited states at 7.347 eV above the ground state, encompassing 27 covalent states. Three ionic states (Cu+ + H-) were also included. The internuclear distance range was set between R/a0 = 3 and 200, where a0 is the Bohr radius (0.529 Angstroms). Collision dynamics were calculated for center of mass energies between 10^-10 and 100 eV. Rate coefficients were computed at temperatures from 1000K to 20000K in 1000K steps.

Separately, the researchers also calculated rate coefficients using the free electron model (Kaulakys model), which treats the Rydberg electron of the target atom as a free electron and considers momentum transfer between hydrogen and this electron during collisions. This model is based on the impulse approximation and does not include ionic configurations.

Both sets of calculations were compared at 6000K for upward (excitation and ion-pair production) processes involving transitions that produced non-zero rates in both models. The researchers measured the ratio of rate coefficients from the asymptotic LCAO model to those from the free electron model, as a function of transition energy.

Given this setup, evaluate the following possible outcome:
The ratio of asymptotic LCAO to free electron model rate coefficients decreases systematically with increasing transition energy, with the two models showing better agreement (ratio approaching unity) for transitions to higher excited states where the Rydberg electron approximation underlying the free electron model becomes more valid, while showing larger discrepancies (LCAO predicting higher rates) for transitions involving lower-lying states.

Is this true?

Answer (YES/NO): NO